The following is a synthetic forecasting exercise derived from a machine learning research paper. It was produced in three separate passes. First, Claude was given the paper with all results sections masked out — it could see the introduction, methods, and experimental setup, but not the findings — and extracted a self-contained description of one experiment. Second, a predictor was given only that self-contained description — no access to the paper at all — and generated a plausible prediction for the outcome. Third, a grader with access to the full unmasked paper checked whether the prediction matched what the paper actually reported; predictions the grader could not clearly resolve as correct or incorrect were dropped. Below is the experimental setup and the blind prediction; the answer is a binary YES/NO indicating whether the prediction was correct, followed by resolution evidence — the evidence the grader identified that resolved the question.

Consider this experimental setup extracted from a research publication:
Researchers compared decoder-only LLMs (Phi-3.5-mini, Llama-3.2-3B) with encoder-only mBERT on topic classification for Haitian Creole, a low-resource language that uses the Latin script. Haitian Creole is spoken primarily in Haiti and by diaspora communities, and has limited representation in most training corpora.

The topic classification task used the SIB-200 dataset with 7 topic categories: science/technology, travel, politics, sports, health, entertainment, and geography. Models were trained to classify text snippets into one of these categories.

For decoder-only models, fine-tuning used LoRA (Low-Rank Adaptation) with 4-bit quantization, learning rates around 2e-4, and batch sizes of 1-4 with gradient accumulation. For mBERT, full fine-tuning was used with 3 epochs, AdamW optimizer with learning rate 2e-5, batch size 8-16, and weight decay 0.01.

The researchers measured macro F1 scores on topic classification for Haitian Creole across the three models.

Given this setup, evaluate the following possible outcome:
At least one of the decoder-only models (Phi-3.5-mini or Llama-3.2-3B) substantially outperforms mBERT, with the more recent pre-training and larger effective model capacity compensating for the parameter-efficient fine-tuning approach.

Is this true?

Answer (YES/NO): NO